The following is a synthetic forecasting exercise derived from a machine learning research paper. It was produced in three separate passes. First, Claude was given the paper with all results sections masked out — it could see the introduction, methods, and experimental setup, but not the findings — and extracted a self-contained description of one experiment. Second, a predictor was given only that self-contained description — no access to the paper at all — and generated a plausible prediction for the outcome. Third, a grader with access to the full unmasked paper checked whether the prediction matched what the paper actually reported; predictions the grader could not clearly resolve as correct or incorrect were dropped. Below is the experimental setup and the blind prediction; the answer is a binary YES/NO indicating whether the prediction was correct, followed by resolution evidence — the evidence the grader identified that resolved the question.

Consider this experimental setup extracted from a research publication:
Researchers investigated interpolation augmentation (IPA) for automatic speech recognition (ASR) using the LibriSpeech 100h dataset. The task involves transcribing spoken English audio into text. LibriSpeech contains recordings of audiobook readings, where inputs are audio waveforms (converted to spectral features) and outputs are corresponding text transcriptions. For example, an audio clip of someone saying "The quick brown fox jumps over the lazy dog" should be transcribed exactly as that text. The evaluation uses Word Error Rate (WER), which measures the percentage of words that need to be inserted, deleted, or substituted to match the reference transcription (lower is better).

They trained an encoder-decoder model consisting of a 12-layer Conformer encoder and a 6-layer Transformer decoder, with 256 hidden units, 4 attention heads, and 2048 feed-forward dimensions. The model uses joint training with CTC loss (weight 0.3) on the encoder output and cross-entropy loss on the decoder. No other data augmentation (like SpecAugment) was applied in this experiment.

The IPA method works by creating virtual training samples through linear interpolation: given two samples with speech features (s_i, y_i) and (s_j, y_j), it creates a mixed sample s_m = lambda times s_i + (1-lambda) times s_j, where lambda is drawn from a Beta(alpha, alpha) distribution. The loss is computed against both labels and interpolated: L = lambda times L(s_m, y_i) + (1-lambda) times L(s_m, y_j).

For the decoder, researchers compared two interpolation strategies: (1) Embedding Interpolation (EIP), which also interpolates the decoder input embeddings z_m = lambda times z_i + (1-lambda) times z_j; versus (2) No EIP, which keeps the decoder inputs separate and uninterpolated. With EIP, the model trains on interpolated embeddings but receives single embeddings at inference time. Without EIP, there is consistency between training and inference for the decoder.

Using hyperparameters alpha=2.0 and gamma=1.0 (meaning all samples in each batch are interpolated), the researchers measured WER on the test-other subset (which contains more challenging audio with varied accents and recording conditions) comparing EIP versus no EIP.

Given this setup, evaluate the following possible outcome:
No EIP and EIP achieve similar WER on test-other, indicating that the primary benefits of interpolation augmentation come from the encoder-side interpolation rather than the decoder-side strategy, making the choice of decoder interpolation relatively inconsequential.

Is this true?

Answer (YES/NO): NO